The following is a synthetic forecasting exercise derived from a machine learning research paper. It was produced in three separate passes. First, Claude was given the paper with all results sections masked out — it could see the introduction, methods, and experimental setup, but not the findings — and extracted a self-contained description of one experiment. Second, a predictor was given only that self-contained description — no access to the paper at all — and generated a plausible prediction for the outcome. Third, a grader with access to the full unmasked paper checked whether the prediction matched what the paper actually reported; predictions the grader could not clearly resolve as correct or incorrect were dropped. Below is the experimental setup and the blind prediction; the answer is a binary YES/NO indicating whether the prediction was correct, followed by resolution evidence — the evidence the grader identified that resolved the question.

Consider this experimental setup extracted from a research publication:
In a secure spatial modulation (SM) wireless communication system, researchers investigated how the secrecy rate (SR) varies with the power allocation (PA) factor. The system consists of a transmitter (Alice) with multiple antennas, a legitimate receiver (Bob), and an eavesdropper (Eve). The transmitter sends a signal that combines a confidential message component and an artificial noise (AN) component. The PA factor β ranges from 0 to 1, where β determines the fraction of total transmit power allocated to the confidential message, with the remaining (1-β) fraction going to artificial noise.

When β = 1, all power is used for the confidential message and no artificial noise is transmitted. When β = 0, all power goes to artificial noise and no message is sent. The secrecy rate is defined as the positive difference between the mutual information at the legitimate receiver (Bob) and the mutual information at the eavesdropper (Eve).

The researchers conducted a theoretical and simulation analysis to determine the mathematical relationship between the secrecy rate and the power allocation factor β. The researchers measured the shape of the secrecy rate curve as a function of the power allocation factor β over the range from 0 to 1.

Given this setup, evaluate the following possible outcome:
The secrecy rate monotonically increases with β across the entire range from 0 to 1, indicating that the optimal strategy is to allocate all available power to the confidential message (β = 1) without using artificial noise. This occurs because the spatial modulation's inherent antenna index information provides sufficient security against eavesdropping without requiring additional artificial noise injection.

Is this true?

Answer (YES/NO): NO